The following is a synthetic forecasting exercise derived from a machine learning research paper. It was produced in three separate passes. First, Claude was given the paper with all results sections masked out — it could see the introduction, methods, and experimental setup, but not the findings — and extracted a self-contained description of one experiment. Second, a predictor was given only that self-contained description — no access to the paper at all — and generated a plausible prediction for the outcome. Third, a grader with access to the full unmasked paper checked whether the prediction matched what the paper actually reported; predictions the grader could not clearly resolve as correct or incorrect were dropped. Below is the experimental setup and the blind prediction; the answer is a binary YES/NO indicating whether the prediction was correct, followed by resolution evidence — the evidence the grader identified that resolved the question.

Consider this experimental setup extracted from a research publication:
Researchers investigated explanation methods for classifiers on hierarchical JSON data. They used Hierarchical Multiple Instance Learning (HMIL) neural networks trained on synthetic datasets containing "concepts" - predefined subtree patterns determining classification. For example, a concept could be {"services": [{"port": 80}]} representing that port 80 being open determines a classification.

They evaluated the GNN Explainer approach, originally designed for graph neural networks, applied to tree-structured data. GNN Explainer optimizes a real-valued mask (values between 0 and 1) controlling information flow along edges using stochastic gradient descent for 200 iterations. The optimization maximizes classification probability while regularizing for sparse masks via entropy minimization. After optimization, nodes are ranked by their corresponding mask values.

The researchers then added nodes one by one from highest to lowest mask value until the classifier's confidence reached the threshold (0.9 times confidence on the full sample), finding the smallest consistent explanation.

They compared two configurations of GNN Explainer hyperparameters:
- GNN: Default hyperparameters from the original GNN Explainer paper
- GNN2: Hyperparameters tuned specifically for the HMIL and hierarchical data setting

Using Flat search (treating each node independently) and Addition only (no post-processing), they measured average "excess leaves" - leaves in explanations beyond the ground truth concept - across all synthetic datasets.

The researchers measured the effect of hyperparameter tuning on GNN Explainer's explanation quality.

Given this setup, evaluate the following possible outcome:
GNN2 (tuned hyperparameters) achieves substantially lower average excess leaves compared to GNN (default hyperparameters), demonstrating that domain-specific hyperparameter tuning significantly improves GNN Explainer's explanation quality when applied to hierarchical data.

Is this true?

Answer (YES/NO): YES